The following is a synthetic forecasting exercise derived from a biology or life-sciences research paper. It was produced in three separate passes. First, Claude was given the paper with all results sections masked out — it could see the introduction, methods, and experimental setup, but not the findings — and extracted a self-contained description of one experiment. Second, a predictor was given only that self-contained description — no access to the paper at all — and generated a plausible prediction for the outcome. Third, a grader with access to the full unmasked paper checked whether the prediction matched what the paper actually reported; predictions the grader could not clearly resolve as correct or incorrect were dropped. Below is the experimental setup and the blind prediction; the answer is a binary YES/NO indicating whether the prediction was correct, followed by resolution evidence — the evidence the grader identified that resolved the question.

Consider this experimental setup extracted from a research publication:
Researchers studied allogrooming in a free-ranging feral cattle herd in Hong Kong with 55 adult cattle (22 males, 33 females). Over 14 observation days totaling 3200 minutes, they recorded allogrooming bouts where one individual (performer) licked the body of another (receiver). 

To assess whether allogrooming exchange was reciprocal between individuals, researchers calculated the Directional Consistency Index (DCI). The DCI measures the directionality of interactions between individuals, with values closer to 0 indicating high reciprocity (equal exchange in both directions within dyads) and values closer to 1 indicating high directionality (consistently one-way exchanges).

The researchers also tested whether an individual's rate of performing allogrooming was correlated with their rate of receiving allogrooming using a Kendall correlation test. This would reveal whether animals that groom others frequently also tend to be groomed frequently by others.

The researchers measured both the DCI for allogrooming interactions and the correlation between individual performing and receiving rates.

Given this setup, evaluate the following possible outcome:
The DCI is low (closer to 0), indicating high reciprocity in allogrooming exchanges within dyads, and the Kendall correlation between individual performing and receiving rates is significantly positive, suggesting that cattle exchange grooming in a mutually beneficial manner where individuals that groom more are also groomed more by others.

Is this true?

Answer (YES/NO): NO